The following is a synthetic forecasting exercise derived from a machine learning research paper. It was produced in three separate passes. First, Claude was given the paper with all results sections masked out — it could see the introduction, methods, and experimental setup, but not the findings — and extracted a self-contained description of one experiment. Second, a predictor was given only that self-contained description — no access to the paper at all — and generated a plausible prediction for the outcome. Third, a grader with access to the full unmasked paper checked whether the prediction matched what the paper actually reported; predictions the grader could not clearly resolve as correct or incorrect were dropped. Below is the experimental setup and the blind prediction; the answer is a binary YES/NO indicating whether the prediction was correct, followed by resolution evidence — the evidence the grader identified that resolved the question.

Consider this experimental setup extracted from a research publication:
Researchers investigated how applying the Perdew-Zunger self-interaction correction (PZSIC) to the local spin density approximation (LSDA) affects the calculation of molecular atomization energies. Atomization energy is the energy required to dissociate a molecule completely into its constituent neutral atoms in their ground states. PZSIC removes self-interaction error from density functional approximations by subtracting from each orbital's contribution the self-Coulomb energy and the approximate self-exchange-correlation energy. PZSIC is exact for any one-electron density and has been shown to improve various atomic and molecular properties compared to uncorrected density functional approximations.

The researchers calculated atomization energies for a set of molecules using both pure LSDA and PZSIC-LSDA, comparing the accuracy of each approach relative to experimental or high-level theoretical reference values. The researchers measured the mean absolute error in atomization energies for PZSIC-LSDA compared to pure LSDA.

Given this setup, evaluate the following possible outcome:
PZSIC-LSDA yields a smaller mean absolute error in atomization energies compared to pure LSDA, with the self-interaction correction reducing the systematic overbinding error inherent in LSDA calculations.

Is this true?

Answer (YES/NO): YES